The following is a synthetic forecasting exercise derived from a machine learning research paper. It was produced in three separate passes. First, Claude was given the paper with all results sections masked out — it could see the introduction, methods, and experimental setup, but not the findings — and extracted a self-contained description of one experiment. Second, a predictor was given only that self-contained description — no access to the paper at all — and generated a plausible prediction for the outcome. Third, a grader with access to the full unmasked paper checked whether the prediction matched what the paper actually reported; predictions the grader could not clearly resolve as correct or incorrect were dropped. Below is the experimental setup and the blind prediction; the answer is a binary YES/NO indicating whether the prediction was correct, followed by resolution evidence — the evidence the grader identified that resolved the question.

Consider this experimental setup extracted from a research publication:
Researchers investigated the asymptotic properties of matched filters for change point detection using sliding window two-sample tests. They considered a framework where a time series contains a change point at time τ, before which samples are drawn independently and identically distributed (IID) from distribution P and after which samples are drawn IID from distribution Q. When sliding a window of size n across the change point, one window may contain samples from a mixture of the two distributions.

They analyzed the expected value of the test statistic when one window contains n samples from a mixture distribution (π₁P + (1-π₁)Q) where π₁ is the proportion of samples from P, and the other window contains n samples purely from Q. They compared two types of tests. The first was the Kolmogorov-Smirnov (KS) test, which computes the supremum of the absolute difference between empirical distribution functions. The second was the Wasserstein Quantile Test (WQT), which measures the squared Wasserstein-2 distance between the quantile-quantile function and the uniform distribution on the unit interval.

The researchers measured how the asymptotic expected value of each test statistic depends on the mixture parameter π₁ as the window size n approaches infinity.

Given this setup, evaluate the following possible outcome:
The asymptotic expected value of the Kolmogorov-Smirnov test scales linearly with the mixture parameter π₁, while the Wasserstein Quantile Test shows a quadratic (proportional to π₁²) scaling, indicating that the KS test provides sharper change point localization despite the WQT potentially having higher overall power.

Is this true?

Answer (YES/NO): YES